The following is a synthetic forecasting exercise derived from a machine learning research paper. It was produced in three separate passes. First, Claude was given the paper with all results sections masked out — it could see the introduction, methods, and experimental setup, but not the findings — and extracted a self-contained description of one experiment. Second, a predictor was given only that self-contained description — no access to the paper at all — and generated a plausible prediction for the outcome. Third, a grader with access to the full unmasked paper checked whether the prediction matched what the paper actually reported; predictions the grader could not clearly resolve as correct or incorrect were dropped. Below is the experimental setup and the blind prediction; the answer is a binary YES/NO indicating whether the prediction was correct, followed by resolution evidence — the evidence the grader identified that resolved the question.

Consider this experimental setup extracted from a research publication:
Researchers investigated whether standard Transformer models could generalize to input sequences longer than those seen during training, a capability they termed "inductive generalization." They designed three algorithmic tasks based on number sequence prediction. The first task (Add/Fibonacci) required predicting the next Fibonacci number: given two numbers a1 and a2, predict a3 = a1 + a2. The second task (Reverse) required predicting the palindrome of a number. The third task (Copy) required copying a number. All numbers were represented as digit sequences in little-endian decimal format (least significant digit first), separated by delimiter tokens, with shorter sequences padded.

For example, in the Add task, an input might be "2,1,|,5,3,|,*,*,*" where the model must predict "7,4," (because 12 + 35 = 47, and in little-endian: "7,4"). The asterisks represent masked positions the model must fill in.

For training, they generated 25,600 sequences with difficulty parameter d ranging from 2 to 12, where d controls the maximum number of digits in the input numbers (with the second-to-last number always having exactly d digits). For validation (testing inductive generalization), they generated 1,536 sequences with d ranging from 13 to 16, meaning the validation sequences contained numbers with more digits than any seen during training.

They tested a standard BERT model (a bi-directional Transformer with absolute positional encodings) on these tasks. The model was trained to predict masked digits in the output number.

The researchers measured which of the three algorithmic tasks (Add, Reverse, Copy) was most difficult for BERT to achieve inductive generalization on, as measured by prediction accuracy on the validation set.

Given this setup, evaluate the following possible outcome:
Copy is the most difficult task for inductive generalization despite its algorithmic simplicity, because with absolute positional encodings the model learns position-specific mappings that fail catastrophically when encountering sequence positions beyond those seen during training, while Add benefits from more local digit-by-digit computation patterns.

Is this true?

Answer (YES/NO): NO